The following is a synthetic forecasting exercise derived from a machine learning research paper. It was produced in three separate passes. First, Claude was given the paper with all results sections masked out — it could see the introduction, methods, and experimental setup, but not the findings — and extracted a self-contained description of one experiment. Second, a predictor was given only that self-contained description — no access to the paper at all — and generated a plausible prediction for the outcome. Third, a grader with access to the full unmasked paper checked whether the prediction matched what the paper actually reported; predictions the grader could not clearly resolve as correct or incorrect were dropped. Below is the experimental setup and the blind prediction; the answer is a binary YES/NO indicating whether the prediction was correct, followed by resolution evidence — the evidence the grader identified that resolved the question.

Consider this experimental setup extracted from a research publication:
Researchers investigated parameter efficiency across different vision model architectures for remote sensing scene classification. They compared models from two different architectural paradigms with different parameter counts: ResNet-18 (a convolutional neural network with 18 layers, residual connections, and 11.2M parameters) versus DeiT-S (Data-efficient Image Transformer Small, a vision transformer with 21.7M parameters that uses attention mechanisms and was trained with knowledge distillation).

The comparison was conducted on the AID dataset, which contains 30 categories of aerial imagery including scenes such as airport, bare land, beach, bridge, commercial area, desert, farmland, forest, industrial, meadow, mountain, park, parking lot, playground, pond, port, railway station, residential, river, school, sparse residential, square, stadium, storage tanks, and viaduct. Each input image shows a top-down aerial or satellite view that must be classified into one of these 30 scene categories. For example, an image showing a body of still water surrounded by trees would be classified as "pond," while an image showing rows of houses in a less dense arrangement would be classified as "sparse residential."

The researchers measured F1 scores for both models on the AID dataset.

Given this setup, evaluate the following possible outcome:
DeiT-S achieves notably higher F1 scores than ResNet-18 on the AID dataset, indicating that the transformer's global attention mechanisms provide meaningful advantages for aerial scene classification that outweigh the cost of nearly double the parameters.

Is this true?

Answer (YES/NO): NO